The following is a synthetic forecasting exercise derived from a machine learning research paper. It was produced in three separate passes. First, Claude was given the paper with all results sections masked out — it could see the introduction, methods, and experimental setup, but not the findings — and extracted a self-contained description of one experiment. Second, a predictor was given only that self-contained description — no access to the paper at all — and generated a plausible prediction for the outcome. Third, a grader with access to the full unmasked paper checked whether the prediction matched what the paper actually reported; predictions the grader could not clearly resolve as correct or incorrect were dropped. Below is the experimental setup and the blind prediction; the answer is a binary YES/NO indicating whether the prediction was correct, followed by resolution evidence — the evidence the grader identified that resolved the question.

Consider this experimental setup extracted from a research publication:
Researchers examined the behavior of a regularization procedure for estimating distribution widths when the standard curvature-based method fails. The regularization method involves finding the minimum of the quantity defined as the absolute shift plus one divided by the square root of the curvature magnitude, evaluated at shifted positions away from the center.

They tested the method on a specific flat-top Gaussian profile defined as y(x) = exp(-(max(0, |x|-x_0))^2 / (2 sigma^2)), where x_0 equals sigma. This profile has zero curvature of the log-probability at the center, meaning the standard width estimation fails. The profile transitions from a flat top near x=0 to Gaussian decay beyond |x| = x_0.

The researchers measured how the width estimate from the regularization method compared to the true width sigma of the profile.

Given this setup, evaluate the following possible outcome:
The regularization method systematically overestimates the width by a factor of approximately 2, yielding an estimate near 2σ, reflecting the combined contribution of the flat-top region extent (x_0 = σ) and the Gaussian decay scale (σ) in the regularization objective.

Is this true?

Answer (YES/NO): NO